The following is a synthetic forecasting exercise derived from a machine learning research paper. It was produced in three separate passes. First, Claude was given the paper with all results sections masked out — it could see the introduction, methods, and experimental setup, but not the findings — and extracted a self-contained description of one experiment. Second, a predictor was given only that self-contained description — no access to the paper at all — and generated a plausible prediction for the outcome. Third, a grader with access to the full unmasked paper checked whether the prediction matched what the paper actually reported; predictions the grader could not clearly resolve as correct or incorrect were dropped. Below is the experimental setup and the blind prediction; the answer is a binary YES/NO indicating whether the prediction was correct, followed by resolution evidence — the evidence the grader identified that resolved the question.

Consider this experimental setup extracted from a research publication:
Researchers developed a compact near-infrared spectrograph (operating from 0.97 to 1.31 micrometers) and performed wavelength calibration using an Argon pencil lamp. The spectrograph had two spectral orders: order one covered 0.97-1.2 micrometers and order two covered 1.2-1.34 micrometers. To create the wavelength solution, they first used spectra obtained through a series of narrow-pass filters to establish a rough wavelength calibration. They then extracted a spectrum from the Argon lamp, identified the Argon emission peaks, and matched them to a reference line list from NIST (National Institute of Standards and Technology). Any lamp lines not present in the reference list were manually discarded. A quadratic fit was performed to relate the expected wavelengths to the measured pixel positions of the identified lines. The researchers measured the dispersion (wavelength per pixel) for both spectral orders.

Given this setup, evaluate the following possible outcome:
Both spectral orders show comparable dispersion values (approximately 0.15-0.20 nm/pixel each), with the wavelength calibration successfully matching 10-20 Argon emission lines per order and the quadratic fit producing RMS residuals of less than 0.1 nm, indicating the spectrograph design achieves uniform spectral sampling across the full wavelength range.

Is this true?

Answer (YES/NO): NO